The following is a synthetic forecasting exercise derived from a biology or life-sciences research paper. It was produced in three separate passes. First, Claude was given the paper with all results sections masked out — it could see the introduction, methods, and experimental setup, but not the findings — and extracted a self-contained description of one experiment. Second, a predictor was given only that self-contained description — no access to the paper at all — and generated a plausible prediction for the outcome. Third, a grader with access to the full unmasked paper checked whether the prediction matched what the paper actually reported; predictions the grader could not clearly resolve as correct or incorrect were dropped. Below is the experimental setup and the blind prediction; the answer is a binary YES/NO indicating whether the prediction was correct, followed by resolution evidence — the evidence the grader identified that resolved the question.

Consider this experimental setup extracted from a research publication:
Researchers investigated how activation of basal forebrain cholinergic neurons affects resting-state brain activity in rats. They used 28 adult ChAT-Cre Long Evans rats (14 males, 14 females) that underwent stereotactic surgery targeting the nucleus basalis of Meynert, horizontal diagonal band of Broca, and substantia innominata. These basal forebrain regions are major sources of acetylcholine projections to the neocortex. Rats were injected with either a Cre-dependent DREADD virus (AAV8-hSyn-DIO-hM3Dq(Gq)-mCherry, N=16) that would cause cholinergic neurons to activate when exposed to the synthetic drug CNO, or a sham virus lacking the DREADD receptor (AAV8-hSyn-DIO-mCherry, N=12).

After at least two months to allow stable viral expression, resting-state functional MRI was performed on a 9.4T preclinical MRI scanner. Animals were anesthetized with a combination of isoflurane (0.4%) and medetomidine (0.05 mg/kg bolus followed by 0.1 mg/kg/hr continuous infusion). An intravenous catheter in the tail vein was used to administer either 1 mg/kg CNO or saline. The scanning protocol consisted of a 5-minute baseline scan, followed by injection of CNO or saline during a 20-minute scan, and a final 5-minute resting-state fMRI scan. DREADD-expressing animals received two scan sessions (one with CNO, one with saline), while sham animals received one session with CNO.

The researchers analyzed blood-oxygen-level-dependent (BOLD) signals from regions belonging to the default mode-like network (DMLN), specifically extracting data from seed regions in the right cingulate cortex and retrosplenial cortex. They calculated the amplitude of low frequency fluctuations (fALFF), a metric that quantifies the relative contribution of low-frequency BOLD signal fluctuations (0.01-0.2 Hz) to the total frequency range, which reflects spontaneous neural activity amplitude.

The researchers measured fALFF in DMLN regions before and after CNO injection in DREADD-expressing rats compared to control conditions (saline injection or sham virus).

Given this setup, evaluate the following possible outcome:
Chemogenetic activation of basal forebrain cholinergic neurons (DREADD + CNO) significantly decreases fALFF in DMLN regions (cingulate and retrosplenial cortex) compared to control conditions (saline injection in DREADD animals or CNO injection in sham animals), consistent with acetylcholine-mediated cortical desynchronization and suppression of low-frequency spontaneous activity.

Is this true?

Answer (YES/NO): YES